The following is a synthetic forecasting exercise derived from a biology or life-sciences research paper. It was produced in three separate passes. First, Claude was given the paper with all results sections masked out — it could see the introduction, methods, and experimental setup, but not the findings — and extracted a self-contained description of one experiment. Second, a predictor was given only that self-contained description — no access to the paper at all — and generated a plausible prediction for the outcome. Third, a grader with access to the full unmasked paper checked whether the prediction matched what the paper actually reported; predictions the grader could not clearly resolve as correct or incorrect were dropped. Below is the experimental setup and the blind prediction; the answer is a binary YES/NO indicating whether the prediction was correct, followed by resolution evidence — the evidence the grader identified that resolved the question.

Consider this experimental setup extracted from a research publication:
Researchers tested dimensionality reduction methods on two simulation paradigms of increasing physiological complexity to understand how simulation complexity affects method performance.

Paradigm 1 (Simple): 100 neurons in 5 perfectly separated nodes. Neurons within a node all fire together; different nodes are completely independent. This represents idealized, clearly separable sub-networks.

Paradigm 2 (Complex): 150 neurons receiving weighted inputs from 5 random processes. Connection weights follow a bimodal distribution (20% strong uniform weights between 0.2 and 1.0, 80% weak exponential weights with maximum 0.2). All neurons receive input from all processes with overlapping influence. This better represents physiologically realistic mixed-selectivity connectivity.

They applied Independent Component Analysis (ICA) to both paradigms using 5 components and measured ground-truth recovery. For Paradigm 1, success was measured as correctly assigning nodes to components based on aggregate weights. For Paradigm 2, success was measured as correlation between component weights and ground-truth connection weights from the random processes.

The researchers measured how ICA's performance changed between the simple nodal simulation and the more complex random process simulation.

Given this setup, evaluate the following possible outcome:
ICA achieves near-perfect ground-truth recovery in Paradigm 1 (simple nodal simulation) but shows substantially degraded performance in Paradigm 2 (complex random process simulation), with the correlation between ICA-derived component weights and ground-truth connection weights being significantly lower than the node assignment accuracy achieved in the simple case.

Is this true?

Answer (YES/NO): NO